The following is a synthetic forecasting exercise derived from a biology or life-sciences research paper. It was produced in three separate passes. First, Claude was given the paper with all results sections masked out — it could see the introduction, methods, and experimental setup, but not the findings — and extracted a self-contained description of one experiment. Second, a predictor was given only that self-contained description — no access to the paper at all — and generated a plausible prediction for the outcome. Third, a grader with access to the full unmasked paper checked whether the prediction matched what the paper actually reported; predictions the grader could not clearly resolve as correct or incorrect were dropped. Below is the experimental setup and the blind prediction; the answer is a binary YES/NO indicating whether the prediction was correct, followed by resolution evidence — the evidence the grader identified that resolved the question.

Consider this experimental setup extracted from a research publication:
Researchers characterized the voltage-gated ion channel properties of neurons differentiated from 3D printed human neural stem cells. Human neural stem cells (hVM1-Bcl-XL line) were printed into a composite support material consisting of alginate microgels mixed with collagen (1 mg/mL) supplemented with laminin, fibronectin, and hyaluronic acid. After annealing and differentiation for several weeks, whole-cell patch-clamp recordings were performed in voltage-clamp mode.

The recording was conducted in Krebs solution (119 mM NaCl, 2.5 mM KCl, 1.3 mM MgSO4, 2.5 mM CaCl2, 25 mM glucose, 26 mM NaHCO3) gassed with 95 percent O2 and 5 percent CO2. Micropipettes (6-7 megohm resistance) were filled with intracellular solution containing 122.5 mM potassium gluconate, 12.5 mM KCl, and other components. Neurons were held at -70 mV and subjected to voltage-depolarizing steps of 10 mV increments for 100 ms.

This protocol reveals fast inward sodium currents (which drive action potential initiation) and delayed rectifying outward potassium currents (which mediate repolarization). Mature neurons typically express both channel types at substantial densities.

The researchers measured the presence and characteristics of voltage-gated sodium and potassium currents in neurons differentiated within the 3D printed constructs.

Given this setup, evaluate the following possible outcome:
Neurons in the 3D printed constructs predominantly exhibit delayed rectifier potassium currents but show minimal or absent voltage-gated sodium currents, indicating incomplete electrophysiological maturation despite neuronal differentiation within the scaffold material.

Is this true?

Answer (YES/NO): NO